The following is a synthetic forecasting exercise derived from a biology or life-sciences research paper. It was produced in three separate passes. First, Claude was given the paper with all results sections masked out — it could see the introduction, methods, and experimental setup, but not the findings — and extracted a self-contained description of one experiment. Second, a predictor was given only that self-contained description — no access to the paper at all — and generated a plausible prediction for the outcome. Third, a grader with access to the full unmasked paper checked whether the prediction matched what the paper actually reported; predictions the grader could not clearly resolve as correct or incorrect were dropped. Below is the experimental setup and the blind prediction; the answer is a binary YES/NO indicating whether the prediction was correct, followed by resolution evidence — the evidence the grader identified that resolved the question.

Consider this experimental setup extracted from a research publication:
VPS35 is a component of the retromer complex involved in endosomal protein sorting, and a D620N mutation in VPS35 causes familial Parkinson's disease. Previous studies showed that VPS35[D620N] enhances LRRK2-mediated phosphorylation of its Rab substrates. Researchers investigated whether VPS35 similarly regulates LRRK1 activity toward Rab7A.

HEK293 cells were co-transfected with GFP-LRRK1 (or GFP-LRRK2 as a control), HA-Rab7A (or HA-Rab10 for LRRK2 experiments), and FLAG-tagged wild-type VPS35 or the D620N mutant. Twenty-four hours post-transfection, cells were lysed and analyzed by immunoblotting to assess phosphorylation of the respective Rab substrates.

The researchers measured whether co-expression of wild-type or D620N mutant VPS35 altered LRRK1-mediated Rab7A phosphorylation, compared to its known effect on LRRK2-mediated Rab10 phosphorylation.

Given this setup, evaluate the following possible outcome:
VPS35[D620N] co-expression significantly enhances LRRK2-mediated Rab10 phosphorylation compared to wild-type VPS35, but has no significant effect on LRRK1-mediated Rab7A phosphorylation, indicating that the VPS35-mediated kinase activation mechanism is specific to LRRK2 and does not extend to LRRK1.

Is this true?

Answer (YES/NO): YES